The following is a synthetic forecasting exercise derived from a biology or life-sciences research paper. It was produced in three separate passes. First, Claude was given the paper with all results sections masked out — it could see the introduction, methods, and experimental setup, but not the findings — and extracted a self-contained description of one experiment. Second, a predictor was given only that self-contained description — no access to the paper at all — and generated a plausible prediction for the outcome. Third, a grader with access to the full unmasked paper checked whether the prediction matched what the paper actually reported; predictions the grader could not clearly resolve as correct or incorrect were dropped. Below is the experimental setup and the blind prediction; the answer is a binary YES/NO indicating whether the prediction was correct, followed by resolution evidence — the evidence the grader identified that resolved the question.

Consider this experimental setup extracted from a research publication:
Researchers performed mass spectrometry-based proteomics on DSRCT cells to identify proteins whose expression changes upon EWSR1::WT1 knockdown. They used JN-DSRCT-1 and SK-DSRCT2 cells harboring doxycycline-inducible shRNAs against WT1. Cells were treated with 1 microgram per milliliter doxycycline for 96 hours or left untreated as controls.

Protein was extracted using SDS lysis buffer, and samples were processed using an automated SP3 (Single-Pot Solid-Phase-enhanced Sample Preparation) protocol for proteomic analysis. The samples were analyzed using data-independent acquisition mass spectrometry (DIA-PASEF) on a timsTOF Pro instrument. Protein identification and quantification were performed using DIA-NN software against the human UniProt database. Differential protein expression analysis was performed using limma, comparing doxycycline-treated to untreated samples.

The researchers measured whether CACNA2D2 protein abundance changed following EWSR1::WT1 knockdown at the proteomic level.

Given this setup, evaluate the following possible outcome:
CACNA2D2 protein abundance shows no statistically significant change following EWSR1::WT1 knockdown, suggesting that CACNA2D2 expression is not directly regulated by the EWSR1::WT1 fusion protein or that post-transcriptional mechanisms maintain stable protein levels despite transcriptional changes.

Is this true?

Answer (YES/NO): NO